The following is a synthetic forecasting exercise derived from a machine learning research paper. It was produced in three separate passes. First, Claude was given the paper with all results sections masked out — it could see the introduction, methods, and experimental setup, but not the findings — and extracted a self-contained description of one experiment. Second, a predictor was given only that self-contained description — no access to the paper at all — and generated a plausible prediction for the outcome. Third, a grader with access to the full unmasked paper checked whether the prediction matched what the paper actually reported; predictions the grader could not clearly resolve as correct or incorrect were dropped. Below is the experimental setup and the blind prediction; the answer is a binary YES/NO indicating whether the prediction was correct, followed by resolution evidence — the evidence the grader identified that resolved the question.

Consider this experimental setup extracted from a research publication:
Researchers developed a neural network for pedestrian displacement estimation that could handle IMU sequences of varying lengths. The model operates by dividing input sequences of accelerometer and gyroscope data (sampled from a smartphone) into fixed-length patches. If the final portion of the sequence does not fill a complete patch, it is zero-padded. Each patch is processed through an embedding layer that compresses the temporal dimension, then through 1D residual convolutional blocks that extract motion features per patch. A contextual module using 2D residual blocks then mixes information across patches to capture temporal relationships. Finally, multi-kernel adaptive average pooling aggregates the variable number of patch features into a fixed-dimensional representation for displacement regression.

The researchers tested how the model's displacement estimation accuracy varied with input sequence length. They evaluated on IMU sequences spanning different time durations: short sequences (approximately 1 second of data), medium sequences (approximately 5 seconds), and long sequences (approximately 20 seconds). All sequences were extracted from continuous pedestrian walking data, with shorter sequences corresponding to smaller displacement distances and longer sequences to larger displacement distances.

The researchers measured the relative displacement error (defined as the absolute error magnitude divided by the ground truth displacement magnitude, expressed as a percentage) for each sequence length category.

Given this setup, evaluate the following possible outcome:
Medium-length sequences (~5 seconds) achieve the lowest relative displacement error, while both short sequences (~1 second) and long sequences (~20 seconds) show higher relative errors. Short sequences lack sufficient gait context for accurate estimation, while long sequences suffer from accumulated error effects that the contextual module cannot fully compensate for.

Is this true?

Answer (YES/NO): NO